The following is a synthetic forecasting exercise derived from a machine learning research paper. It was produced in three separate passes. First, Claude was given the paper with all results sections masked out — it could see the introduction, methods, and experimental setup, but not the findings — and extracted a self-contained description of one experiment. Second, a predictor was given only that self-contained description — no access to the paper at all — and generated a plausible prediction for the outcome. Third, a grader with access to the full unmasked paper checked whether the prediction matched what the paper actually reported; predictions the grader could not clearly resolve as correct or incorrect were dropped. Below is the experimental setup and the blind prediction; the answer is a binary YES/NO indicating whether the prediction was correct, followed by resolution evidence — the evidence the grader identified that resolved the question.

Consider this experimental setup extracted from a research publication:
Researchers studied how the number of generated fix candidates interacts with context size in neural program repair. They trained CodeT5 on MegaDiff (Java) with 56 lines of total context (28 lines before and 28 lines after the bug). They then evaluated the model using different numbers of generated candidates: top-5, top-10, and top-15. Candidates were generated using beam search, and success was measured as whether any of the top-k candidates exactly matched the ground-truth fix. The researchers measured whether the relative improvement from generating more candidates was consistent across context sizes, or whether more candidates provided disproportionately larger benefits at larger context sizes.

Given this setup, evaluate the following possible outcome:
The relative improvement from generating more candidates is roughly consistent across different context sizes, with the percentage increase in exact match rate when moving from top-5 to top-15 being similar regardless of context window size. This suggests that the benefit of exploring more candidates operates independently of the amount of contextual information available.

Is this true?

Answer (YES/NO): YES